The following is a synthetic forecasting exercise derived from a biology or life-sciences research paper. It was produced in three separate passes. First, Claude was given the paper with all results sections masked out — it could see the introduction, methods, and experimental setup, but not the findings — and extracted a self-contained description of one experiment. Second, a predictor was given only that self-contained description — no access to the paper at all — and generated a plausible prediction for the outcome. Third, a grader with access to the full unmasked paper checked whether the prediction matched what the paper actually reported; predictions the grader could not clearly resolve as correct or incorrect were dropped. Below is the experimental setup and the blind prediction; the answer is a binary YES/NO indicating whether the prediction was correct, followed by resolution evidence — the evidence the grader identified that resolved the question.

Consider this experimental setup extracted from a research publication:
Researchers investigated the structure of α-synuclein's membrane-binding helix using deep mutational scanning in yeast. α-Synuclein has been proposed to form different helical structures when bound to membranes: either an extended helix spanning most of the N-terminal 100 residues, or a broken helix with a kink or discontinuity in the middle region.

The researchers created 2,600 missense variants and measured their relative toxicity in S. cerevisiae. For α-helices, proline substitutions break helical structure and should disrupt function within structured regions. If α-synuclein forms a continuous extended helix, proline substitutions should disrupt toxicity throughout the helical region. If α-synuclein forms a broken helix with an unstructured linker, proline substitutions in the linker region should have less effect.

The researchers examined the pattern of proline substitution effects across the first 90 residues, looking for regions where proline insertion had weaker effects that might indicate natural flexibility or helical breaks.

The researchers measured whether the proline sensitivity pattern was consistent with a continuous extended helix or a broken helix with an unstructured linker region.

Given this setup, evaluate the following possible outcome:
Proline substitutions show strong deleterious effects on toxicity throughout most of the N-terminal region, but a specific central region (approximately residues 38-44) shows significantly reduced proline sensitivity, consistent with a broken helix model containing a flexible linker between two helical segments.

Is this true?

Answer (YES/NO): NO